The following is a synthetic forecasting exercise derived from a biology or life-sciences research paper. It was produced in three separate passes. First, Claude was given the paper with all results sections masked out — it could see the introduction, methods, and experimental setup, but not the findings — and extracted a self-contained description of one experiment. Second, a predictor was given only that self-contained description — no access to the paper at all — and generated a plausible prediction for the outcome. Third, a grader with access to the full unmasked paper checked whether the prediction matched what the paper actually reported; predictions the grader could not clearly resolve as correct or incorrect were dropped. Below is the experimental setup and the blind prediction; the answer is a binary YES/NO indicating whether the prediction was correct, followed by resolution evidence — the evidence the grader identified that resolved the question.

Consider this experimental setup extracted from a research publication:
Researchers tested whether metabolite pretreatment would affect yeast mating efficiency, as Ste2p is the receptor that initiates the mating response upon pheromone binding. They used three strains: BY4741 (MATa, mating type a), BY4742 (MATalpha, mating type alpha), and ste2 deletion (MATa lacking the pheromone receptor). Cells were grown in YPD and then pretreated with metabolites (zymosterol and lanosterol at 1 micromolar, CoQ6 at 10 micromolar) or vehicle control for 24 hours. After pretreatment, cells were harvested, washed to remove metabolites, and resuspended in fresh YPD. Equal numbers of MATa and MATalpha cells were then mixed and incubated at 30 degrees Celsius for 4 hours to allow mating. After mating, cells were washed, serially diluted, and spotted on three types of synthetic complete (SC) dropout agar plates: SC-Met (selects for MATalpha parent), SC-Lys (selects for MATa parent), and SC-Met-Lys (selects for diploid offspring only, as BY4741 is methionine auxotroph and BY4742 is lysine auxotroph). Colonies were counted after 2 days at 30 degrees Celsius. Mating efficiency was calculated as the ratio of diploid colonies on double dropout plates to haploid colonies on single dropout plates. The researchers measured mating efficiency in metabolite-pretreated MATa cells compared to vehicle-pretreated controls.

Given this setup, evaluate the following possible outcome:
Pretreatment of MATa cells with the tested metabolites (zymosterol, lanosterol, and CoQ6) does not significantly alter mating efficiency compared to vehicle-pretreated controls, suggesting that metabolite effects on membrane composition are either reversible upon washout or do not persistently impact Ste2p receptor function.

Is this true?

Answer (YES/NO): NO